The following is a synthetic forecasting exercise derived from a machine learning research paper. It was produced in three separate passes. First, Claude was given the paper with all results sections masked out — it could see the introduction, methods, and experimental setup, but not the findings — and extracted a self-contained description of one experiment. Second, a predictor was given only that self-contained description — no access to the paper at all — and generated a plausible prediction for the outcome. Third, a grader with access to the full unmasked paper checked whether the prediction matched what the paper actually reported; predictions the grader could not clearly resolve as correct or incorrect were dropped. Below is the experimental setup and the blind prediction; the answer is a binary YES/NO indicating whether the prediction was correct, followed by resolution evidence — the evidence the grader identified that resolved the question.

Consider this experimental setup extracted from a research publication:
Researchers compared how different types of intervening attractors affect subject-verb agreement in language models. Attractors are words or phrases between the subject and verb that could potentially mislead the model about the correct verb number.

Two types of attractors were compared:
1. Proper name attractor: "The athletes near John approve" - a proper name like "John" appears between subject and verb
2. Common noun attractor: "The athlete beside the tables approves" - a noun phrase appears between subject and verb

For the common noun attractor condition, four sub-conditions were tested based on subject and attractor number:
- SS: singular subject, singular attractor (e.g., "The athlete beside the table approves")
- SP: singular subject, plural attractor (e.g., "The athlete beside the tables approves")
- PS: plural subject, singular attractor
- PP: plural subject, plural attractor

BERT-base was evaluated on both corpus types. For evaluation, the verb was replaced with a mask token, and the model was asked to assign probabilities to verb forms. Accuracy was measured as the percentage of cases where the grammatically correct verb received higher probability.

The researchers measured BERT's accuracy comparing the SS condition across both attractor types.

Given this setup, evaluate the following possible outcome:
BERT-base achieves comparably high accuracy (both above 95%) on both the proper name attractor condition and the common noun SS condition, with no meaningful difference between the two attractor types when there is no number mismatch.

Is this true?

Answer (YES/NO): NO